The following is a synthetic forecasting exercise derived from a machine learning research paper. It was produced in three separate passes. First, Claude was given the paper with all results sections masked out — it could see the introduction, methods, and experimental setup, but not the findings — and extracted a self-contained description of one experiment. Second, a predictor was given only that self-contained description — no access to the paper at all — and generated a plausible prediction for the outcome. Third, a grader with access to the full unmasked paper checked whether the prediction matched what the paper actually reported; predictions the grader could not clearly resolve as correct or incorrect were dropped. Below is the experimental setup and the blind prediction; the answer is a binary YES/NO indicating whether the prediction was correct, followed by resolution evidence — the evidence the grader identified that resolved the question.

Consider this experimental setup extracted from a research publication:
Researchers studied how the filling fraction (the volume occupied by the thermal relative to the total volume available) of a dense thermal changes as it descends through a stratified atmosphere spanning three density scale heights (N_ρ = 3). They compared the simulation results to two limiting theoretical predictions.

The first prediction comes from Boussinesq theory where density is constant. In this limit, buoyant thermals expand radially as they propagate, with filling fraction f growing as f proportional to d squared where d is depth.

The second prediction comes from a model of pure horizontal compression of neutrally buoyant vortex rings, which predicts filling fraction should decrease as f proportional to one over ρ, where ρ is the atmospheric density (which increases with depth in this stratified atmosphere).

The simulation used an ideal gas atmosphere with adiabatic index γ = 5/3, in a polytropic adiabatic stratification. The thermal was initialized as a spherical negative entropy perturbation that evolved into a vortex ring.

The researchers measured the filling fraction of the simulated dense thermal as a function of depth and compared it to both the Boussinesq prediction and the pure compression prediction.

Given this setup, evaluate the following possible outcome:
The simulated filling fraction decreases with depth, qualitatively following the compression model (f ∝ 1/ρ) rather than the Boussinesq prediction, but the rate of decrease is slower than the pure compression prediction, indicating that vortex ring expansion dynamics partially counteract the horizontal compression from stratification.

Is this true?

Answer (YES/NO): YES